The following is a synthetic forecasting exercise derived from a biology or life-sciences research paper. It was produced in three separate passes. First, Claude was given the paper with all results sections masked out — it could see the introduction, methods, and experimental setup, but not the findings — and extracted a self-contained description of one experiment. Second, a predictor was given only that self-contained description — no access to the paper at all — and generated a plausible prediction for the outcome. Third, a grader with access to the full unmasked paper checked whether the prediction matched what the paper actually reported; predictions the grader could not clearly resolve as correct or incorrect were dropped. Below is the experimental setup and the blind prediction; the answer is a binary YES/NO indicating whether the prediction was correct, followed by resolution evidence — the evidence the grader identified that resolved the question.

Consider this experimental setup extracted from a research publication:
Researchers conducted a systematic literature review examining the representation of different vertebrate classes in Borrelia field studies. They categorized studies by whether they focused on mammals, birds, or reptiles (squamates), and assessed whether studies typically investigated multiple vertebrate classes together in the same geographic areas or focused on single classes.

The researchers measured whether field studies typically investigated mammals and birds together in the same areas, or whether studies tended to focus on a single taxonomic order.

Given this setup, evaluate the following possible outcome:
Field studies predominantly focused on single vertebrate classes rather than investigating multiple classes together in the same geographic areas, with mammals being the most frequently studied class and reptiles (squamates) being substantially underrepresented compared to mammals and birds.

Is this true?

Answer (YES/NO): YES